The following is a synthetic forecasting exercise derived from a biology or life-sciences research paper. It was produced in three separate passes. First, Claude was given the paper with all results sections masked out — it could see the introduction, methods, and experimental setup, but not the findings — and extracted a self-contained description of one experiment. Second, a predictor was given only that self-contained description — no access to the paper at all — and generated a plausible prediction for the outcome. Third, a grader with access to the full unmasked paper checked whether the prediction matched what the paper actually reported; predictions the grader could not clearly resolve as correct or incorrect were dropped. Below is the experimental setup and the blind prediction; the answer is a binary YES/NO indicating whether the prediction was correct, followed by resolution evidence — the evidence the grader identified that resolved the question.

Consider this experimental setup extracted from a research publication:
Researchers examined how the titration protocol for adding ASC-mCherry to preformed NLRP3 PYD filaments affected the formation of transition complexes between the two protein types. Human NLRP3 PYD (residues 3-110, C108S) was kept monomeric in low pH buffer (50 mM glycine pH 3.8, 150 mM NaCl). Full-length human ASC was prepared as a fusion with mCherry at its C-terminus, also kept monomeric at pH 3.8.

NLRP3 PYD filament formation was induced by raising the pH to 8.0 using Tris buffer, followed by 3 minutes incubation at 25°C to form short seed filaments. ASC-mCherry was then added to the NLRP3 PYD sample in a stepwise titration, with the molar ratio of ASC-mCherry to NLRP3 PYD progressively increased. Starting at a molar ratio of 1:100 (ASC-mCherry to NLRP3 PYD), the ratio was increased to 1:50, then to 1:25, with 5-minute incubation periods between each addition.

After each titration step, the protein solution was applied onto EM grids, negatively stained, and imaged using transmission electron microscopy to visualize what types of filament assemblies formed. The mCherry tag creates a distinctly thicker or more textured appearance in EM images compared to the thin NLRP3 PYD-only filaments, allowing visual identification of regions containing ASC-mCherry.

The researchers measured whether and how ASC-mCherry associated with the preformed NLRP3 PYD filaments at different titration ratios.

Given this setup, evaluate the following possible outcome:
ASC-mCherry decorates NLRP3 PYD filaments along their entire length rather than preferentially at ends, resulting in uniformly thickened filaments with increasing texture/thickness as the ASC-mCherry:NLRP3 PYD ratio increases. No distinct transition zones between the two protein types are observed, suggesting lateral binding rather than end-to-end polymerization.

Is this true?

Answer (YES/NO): NO